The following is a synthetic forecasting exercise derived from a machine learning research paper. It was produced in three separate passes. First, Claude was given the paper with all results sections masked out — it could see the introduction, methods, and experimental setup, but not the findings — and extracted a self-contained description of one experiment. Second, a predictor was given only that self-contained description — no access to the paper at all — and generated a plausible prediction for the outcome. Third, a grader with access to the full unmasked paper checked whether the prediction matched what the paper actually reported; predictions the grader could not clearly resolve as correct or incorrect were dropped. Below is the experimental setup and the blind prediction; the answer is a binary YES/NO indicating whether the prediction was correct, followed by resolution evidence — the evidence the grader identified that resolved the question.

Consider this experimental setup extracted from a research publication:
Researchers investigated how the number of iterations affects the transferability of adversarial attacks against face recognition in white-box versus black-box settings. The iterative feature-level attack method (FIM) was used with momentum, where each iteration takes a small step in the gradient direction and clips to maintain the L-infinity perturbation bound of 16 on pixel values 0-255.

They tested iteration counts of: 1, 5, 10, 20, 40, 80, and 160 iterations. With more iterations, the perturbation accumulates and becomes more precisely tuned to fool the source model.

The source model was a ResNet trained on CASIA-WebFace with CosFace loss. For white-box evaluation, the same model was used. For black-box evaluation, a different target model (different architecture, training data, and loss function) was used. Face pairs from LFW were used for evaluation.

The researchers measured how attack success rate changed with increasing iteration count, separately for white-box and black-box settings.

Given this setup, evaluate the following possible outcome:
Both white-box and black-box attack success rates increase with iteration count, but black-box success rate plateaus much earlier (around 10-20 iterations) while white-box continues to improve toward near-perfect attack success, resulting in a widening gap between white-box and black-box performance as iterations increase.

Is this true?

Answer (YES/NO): YES